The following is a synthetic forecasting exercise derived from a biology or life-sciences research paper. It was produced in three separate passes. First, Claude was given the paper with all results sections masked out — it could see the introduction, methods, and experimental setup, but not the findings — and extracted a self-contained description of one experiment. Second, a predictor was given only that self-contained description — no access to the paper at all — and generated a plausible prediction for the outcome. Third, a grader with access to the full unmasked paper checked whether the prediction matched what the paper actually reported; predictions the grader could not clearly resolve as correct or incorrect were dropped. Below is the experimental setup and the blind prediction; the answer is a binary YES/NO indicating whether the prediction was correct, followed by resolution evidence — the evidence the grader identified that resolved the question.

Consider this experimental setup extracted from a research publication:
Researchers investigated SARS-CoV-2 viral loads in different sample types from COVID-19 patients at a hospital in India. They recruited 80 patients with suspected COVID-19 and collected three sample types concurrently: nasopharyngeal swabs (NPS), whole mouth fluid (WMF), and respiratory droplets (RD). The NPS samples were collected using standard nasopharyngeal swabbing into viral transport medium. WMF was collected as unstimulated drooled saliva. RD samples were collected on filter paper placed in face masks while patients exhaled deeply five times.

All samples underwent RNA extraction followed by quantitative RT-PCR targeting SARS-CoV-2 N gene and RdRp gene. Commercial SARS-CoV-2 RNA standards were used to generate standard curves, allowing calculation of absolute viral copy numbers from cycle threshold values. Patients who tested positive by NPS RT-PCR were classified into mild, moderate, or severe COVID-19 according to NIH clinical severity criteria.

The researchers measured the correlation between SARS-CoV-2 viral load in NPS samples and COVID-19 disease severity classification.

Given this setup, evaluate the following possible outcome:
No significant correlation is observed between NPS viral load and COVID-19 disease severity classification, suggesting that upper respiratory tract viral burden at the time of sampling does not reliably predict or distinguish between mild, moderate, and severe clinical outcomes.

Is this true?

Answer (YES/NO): YES